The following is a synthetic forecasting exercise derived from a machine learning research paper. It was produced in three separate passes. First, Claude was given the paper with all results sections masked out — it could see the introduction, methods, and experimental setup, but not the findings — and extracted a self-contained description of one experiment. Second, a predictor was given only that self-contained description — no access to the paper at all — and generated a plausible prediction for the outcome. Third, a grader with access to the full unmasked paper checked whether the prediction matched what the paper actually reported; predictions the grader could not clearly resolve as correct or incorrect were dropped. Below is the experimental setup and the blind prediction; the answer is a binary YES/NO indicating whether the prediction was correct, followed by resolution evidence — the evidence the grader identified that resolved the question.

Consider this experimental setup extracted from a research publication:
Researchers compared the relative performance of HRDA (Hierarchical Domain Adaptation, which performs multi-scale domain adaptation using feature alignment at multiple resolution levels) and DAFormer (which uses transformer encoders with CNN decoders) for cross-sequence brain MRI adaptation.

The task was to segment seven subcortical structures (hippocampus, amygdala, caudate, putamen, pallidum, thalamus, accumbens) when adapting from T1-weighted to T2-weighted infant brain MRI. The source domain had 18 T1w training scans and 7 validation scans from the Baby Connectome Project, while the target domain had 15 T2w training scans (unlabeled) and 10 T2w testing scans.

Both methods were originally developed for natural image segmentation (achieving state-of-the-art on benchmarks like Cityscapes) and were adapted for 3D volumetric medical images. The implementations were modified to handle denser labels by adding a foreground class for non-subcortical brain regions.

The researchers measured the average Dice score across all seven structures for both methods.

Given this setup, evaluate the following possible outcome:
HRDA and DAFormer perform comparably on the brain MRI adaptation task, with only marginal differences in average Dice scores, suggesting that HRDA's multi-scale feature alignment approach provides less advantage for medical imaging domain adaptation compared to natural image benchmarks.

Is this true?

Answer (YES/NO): NO